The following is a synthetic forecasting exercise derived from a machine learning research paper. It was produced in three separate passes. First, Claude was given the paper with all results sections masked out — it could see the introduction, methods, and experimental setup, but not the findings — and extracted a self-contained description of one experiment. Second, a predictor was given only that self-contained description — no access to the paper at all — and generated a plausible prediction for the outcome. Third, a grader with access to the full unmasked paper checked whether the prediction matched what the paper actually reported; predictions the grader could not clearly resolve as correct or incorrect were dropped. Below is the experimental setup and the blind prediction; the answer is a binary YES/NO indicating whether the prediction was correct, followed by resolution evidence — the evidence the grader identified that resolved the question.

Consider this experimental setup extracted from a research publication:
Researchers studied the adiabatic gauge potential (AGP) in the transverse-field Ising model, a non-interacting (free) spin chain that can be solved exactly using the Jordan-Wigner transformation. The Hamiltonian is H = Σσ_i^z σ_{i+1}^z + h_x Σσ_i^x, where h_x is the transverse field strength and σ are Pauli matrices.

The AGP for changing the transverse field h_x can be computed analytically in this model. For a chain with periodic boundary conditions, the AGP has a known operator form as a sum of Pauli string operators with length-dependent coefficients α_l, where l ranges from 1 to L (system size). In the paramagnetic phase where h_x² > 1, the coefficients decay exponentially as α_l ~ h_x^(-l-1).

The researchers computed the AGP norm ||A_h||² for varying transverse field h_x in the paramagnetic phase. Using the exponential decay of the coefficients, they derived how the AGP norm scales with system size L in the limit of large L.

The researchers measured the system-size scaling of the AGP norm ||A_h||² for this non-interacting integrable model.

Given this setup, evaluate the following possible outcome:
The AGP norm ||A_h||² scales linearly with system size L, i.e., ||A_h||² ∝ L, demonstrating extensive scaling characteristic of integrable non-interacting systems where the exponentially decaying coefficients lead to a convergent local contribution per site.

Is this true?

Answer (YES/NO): YES